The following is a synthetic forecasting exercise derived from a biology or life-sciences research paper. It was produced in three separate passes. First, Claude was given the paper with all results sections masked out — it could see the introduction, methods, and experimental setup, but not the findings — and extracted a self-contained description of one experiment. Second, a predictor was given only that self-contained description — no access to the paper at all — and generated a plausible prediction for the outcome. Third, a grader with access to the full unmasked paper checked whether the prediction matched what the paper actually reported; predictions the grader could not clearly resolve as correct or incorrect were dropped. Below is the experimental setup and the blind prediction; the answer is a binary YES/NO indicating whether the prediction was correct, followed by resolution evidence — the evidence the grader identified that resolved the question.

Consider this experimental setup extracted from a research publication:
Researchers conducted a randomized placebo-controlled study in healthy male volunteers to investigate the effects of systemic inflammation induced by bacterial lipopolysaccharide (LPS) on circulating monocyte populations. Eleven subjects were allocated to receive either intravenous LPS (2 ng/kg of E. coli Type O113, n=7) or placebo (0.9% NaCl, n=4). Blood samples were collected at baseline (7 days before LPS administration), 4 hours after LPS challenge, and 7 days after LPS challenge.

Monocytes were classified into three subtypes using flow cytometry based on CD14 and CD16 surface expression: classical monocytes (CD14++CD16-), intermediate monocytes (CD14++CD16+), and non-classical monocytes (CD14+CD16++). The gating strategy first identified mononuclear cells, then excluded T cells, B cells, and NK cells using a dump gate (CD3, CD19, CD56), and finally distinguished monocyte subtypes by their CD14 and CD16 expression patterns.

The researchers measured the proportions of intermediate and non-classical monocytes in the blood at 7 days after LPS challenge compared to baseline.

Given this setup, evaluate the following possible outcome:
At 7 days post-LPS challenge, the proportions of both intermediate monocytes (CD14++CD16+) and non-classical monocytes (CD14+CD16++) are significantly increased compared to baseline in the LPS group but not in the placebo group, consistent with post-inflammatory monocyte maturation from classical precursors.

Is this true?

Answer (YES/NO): NO